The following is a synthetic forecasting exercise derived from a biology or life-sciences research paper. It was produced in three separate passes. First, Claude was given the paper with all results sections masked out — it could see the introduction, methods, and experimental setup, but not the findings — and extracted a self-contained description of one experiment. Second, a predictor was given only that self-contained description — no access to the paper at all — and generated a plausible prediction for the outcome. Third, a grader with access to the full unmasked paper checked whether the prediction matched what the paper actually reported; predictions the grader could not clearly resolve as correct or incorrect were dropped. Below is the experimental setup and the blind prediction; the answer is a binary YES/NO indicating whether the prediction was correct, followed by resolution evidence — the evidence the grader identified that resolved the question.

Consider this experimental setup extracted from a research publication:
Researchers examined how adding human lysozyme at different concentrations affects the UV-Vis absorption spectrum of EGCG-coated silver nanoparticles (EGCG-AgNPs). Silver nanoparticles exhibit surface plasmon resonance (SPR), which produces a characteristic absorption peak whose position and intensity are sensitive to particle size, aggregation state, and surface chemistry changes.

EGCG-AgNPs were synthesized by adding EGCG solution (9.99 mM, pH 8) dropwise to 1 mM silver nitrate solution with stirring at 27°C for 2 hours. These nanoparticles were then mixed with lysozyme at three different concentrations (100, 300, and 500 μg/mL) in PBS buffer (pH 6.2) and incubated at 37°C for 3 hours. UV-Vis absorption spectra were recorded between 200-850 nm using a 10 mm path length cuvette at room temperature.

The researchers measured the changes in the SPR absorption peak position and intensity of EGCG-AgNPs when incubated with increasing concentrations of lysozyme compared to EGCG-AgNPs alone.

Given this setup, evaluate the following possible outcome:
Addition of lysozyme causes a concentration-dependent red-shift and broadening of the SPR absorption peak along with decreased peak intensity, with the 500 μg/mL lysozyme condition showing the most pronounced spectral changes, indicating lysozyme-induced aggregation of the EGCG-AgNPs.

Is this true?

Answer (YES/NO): NO